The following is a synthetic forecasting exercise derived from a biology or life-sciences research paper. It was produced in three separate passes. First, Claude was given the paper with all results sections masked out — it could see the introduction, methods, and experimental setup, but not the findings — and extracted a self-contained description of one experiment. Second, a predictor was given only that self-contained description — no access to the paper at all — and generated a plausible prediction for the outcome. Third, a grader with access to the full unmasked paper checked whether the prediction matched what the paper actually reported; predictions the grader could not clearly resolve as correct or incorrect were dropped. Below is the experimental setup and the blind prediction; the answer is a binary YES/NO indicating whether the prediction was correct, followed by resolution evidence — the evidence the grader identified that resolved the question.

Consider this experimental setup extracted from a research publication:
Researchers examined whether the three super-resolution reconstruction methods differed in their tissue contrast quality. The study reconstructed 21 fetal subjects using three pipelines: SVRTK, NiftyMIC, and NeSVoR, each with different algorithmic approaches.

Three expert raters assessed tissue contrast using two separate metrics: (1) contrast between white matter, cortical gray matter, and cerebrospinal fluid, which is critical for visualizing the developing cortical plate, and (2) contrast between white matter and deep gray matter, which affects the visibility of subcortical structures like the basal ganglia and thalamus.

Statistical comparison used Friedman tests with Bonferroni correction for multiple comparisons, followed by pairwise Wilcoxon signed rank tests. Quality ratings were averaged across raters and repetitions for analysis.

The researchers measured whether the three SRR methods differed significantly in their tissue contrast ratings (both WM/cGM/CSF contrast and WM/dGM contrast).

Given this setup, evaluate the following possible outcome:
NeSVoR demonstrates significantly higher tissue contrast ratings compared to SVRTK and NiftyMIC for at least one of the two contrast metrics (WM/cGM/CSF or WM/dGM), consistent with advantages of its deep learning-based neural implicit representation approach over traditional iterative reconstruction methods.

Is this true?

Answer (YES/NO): NO